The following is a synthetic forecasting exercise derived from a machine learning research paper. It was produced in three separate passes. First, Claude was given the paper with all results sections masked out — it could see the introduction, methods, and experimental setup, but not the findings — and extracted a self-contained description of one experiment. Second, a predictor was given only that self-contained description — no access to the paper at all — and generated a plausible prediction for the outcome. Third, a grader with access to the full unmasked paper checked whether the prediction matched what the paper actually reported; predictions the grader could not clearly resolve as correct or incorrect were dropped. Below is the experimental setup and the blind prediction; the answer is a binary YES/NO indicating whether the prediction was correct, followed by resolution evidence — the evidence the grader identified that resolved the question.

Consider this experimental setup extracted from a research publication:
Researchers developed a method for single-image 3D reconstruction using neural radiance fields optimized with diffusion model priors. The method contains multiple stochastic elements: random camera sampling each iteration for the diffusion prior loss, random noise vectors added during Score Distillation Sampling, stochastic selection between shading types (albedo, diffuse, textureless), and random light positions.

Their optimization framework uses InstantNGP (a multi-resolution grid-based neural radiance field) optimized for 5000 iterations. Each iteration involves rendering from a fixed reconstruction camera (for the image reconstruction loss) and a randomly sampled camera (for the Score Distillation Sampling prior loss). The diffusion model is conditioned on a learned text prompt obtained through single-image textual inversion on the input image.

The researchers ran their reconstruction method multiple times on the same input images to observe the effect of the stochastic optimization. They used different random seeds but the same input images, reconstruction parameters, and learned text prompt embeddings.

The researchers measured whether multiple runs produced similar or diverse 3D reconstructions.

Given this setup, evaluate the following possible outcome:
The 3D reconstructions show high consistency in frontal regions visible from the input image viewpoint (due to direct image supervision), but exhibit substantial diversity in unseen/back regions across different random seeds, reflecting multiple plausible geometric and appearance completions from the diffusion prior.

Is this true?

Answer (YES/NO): YES